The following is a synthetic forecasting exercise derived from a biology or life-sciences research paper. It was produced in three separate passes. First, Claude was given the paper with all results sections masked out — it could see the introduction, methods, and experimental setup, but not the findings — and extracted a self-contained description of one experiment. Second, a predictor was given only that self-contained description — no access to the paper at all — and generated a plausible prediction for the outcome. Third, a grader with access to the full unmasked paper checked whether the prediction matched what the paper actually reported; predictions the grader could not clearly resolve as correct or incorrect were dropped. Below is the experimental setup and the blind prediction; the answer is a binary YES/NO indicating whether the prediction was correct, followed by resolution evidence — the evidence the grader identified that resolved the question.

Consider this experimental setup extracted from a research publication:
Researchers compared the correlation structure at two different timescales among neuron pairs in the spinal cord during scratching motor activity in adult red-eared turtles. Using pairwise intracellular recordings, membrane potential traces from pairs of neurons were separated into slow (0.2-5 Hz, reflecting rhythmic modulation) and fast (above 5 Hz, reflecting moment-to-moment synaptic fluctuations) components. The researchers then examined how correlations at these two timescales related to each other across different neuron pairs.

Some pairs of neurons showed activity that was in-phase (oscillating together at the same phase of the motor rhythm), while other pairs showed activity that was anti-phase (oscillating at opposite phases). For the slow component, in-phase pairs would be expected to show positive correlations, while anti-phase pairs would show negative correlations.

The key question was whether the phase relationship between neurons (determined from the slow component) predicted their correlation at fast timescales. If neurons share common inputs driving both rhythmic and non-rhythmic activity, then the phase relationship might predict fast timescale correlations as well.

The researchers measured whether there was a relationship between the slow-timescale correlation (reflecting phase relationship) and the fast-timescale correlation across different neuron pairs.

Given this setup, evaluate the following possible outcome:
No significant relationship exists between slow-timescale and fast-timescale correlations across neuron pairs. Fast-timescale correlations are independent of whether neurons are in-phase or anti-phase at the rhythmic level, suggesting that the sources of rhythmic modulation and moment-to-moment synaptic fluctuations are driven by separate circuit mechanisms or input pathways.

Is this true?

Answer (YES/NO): YES